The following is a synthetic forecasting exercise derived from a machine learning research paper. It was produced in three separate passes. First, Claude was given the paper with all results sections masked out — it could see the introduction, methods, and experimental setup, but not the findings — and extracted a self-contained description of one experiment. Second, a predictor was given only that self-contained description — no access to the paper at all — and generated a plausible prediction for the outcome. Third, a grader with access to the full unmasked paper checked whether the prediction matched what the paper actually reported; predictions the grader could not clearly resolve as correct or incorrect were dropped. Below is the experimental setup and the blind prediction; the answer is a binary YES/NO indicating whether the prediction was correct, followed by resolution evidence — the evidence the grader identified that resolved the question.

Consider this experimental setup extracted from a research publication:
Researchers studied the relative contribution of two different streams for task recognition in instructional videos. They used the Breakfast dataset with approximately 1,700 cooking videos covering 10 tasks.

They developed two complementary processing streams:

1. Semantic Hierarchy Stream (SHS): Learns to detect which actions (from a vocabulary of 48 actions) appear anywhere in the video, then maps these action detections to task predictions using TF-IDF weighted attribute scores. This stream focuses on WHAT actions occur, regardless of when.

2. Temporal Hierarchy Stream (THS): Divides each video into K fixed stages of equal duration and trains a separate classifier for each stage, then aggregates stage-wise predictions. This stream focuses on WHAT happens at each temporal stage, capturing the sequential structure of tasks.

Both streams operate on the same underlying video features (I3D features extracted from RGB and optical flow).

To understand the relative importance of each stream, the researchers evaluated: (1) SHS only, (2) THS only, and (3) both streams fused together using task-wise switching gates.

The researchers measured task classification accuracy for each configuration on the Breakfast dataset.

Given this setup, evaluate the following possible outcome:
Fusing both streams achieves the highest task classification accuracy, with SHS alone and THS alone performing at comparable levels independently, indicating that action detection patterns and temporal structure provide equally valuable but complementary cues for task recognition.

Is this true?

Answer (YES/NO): NO